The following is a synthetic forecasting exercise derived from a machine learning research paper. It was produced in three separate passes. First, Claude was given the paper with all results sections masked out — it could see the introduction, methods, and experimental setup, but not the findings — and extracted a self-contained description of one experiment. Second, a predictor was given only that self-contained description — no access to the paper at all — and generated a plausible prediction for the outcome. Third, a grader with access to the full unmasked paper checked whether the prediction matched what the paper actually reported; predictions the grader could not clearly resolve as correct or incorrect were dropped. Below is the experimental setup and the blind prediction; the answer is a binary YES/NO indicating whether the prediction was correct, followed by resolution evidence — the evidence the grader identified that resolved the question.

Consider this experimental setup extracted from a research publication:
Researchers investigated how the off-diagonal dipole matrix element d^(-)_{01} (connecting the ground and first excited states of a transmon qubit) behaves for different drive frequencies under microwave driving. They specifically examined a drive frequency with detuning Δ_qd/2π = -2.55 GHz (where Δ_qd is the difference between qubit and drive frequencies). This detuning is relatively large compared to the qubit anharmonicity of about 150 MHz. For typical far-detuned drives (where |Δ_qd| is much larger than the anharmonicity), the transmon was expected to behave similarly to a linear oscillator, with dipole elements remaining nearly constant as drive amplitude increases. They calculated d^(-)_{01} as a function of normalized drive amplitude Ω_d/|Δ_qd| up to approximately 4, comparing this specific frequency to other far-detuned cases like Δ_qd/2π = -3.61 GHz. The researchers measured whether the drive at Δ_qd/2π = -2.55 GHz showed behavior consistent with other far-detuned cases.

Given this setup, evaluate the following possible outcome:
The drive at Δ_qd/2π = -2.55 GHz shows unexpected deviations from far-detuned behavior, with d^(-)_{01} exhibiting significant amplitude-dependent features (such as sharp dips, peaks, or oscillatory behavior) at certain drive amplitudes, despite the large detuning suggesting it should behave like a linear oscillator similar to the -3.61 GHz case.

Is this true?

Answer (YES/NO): YES